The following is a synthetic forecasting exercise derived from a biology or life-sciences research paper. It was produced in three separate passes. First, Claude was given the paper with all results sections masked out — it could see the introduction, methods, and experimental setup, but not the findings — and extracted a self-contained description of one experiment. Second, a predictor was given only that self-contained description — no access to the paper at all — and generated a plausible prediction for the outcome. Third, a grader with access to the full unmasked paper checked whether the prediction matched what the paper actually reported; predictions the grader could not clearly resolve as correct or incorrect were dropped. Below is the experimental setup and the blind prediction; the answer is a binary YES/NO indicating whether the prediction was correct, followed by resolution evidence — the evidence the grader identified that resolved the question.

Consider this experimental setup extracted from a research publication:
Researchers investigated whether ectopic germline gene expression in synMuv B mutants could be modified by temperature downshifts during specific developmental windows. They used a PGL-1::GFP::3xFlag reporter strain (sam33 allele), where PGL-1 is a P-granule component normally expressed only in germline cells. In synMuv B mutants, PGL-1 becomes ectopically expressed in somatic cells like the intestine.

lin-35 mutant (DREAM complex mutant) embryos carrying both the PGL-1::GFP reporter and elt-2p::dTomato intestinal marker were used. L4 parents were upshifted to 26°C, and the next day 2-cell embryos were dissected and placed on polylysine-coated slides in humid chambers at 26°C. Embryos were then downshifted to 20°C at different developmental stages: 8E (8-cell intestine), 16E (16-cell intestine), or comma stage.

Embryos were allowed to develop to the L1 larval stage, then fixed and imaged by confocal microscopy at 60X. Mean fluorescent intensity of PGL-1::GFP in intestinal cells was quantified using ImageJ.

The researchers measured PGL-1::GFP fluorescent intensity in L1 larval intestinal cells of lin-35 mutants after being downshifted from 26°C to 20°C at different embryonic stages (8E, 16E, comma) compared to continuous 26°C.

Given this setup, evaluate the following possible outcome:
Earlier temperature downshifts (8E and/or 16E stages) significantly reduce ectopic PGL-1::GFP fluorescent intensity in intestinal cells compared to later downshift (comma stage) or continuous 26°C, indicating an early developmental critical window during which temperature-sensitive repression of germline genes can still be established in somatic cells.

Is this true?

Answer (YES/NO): NO